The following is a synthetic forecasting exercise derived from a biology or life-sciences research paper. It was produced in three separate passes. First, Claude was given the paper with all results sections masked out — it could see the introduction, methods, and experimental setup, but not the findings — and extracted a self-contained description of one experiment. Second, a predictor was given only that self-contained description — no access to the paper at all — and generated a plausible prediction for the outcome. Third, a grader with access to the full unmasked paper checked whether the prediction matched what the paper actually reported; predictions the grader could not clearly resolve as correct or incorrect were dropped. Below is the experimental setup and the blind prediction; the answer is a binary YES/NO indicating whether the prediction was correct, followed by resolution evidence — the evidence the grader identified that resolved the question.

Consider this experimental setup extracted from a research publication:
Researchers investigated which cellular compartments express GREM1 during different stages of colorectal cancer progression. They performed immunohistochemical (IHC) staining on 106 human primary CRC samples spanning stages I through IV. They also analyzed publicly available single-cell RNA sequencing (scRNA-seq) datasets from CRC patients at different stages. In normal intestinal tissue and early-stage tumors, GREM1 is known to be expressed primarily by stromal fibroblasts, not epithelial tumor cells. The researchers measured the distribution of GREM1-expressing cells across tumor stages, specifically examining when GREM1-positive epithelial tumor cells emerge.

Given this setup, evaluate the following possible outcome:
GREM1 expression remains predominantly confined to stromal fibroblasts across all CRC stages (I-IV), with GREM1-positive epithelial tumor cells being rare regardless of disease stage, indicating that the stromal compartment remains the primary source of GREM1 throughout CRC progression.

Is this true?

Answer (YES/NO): NO